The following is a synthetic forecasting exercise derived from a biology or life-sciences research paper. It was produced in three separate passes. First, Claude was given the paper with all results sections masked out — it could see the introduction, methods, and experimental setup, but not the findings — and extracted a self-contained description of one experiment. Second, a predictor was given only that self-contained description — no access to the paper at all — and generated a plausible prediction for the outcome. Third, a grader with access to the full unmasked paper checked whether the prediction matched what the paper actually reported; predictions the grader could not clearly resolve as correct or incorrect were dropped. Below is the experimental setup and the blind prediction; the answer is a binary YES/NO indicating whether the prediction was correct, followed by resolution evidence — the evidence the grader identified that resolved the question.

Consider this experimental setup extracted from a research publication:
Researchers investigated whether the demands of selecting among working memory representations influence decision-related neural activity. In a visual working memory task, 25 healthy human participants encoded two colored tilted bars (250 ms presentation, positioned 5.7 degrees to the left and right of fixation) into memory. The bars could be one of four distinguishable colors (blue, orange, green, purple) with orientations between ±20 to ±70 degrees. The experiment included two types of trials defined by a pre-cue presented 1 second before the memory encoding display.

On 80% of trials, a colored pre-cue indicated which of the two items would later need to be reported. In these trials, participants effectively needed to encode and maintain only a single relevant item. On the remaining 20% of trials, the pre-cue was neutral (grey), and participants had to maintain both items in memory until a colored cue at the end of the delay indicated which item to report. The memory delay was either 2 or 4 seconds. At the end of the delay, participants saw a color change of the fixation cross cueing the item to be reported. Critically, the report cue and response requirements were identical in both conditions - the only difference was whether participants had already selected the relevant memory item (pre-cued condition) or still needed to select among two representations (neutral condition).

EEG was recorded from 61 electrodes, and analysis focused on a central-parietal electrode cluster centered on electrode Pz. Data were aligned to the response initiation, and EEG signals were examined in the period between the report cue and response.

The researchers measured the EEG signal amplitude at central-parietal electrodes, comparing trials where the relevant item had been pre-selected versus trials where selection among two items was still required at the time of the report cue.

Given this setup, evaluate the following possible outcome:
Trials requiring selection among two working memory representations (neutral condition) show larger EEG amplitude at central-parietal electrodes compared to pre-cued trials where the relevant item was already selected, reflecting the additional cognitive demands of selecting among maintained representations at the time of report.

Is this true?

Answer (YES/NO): YES